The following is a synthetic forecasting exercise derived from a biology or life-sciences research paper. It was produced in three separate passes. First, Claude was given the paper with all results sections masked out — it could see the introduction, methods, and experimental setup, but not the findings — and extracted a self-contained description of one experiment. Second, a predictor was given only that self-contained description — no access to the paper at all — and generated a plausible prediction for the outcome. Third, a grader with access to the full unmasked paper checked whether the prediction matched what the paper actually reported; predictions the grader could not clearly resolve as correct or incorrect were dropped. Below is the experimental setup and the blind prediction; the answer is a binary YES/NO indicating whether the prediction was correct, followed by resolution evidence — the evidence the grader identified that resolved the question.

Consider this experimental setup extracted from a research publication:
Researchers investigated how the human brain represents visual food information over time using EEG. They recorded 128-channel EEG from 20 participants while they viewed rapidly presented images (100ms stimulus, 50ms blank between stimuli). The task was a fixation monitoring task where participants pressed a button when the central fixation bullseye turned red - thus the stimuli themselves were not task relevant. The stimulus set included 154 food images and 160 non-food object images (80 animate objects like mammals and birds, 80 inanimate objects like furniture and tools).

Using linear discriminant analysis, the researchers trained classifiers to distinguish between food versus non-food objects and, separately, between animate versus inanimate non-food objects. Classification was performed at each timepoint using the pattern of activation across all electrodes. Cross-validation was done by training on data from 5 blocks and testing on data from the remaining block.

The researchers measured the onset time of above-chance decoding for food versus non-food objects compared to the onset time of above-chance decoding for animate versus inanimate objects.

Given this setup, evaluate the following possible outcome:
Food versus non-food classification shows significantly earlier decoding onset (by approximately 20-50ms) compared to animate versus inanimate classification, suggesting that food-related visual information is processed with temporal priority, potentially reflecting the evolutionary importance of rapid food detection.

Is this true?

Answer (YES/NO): NO